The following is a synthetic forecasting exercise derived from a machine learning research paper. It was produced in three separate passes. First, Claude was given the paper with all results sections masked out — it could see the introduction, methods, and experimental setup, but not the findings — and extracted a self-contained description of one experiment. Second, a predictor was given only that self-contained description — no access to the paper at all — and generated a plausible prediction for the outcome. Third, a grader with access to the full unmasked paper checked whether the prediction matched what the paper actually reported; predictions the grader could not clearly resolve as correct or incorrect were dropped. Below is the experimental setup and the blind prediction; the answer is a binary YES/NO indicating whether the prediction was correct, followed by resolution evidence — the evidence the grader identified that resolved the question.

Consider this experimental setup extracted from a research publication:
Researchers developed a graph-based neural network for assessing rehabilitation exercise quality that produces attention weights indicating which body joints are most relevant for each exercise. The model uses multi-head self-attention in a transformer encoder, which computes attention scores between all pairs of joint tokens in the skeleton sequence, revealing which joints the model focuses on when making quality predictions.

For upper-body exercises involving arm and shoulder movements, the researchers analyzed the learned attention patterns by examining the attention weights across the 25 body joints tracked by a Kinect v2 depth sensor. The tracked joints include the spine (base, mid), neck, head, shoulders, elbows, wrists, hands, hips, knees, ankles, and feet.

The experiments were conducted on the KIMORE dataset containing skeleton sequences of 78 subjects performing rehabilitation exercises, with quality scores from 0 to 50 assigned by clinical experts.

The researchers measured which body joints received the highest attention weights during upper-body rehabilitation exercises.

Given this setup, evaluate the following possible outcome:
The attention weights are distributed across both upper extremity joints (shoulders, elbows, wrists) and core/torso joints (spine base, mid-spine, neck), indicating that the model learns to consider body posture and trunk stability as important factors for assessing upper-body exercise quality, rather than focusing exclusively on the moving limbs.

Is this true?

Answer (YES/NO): YES